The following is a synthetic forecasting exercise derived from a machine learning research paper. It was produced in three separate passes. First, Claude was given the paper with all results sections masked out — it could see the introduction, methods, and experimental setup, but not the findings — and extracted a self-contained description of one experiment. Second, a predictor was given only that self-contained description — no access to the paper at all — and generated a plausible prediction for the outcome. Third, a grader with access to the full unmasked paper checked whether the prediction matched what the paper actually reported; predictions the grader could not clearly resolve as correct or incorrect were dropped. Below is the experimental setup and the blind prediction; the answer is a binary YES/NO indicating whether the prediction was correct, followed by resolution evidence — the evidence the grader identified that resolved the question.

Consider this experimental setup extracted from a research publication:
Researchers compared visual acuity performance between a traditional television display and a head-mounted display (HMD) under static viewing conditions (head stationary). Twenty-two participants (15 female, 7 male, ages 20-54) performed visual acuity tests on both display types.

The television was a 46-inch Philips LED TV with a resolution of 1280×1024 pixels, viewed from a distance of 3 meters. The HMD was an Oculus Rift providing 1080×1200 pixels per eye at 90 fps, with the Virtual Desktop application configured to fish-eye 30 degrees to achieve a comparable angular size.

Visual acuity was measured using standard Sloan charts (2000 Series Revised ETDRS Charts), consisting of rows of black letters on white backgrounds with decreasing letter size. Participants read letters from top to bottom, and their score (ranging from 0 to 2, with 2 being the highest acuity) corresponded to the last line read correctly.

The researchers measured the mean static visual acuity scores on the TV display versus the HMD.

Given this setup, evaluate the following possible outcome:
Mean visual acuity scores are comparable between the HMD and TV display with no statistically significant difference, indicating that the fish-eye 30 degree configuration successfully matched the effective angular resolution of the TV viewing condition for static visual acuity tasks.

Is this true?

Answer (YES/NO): NO